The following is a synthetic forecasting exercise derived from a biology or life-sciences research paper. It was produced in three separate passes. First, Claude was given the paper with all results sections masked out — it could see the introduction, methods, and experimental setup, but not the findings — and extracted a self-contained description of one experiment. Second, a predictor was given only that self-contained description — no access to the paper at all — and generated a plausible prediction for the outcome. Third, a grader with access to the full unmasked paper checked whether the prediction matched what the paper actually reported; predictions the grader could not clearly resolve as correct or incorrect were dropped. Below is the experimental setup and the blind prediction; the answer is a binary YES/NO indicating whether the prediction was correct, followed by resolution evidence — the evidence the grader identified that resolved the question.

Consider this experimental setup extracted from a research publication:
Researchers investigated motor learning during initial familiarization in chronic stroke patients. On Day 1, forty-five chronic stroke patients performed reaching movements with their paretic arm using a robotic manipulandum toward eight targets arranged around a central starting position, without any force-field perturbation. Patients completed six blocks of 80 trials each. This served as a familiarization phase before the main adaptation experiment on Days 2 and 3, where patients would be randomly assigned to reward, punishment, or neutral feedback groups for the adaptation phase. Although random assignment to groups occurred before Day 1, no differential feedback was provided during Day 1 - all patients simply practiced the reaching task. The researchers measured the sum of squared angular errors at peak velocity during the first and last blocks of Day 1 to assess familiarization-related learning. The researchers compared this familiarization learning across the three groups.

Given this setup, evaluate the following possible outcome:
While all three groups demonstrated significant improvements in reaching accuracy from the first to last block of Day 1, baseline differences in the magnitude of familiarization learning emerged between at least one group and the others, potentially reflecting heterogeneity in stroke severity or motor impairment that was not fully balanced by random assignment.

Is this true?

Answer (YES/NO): NO